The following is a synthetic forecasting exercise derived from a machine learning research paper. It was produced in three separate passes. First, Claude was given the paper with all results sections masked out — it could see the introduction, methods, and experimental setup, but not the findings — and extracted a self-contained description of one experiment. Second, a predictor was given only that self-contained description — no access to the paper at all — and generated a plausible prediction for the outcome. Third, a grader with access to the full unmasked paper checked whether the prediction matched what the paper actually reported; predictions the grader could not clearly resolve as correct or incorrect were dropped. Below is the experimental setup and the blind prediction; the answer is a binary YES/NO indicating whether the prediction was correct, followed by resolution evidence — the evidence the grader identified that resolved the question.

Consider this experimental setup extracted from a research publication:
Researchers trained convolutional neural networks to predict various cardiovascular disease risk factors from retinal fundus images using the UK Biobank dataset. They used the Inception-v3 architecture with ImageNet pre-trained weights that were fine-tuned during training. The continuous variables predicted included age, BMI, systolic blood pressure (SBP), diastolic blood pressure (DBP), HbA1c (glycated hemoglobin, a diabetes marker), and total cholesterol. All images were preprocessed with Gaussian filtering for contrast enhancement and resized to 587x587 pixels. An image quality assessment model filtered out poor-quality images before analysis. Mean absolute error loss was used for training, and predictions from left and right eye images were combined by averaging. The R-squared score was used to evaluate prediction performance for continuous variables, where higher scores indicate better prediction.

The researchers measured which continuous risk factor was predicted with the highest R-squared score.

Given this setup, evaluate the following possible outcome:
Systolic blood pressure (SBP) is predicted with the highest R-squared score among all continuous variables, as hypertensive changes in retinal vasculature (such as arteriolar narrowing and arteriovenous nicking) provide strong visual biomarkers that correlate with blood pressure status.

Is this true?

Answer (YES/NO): NO